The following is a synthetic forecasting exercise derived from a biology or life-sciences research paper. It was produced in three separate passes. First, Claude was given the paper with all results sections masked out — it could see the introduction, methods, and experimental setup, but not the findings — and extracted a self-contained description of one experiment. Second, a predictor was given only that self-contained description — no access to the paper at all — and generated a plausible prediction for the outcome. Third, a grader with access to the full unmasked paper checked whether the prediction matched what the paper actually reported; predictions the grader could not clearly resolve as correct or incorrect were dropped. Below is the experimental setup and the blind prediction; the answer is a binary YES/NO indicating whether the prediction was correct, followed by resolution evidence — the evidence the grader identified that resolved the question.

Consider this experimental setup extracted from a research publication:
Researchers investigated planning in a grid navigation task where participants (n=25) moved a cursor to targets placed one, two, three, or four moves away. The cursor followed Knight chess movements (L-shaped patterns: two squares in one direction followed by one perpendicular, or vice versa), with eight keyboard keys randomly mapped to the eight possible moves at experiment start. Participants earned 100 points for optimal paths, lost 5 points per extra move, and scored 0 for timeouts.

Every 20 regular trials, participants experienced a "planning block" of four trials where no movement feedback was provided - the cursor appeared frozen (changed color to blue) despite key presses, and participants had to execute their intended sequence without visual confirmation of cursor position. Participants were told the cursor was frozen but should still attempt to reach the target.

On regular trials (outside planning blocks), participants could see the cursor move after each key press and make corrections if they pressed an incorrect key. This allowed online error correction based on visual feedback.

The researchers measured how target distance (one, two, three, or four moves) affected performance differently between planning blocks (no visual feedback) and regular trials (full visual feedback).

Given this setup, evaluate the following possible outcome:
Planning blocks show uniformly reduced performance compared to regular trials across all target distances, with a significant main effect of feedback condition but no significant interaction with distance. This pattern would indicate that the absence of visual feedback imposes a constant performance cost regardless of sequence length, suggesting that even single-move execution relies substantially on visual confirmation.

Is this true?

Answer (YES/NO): NO